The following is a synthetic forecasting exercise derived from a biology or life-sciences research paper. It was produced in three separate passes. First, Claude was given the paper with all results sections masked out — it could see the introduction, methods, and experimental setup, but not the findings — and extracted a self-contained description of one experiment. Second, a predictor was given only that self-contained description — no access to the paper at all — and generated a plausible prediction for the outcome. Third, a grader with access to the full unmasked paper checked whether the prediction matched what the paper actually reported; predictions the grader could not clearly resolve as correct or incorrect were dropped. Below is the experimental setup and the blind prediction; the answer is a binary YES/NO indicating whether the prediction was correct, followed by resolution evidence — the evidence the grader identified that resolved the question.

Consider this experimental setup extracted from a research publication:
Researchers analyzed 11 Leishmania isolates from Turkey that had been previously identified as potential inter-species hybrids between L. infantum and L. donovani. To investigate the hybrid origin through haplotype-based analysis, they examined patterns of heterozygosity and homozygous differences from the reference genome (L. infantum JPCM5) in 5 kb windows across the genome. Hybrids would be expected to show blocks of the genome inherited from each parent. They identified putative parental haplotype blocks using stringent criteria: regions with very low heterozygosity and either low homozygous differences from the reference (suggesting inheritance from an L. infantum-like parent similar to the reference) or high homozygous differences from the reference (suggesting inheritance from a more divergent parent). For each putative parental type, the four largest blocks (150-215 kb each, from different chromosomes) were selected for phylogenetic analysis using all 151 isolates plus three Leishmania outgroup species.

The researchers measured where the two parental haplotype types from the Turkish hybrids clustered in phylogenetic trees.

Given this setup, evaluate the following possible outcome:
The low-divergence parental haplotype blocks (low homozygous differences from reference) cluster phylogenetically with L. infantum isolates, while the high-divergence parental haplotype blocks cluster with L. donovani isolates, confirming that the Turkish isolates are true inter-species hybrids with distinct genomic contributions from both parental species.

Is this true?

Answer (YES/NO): NO